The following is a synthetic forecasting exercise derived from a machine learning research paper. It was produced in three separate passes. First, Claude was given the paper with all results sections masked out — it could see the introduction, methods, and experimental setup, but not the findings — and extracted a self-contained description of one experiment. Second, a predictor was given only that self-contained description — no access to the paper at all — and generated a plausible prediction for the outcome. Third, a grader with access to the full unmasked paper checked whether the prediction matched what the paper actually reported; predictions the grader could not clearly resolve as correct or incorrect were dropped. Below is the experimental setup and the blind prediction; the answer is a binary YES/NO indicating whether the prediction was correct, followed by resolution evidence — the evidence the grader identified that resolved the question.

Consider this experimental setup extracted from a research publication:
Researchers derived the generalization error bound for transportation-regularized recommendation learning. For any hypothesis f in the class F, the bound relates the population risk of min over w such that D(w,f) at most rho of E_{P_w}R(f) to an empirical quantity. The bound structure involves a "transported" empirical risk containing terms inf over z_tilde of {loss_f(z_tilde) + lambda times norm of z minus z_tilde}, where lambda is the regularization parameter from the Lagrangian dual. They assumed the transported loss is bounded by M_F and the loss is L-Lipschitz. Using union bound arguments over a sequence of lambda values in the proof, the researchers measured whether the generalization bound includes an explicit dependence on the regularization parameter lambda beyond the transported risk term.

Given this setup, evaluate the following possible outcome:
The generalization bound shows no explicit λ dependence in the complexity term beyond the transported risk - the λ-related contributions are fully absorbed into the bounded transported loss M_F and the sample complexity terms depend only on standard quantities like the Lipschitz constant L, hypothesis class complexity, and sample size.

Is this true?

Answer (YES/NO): NO